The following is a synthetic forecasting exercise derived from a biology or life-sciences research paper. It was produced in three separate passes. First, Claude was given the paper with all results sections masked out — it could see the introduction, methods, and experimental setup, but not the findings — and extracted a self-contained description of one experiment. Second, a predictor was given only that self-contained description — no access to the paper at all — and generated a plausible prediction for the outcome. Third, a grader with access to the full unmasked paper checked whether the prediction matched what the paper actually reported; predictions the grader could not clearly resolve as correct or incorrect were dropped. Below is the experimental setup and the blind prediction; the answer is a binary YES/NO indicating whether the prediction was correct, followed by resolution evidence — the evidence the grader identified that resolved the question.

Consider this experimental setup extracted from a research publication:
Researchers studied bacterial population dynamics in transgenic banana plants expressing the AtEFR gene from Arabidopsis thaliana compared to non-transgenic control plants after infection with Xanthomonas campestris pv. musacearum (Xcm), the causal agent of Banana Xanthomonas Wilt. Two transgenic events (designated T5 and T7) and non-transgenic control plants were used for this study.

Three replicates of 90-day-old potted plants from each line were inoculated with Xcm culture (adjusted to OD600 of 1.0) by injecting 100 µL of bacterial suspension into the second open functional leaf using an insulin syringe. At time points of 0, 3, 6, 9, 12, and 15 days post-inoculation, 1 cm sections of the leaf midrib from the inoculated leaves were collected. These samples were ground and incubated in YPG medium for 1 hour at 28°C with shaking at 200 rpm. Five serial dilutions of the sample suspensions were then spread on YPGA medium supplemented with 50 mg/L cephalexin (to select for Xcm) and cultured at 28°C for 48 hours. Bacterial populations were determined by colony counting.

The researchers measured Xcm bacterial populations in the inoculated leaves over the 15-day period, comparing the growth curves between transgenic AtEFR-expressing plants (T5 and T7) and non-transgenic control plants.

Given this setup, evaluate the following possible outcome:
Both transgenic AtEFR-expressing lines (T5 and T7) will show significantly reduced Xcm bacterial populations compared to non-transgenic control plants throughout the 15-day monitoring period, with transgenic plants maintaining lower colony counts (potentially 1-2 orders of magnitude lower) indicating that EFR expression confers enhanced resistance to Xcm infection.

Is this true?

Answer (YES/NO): NO